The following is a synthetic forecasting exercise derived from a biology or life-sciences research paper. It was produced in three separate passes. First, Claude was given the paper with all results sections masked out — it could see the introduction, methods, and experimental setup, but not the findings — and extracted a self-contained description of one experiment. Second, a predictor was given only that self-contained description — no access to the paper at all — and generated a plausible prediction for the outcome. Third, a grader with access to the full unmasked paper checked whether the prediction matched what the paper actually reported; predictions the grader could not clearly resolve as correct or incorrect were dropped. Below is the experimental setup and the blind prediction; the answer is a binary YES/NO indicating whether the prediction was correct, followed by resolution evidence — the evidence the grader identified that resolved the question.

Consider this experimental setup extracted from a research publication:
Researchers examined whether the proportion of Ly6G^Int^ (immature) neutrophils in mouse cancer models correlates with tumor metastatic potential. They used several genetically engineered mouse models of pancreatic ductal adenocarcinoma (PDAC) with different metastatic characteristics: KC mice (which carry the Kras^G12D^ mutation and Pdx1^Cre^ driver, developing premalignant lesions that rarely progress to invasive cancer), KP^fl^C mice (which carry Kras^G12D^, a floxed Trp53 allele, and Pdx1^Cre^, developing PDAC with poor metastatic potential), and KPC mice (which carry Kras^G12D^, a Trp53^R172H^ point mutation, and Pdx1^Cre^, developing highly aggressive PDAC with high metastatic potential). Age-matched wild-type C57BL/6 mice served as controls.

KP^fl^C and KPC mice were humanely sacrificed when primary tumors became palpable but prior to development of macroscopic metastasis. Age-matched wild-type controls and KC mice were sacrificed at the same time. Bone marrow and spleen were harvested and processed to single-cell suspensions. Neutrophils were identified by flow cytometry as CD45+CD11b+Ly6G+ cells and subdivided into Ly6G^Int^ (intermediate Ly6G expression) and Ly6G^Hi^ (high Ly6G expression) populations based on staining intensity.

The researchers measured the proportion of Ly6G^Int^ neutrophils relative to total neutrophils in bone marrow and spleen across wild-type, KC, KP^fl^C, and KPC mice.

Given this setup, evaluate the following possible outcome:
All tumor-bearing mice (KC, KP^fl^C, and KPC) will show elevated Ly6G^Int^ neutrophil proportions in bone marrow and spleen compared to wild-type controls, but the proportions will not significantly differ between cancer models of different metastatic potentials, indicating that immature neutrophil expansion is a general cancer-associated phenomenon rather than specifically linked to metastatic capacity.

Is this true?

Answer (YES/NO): NO